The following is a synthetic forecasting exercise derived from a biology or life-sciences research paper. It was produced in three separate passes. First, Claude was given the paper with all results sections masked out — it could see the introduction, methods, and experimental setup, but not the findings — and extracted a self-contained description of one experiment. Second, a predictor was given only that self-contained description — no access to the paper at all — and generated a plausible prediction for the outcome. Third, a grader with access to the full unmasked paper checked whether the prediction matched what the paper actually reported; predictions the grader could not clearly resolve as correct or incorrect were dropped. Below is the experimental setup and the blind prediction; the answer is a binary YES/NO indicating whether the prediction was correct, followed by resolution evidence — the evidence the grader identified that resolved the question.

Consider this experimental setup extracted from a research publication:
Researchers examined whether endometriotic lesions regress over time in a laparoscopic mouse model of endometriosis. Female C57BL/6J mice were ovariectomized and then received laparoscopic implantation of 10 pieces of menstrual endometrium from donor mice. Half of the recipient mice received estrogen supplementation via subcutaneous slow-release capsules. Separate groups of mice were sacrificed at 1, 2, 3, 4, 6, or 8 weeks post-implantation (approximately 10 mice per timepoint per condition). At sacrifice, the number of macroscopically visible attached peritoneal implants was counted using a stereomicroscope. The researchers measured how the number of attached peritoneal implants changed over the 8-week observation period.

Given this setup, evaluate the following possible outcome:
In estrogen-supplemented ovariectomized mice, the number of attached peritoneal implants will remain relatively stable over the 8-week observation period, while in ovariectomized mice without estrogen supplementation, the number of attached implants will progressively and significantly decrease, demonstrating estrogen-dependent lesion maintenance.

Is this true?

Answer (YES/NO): NO